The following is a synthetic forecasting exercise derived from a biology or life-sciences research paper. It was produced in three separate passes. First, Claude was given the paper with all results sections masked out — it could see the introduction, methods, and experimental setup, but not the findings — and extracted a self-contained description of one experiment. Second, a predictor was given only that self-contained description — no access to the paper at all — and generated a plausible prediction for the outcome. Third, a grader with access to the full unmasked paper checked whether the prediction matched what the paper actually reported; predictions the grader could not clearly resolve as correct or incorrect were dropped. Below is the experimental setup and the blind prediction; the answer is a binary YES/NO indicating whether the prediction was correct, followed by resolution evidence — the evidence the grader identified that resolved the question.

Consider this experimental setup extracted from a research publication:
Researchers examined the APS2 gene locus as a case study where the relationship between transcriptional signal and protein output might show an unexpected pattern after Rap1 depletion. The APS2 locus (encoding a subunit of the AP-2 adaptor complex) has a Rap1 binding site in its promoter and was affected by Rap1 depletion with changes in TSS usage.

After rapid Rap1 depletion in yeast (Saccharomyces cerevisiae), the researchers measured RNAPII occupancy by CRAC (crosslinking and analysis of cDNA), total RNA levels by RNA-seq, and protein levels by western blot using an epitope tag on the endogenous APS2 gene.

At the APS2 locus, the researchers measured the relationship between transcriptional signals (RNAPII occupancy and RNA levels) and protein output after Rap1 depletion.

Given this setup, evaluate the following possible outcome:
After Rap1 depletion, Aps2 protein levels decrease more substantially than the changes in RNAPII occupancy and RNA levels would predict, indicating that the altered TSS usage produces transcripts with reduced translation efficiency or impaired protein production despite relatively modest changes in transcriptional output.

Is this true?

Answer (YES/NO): NO